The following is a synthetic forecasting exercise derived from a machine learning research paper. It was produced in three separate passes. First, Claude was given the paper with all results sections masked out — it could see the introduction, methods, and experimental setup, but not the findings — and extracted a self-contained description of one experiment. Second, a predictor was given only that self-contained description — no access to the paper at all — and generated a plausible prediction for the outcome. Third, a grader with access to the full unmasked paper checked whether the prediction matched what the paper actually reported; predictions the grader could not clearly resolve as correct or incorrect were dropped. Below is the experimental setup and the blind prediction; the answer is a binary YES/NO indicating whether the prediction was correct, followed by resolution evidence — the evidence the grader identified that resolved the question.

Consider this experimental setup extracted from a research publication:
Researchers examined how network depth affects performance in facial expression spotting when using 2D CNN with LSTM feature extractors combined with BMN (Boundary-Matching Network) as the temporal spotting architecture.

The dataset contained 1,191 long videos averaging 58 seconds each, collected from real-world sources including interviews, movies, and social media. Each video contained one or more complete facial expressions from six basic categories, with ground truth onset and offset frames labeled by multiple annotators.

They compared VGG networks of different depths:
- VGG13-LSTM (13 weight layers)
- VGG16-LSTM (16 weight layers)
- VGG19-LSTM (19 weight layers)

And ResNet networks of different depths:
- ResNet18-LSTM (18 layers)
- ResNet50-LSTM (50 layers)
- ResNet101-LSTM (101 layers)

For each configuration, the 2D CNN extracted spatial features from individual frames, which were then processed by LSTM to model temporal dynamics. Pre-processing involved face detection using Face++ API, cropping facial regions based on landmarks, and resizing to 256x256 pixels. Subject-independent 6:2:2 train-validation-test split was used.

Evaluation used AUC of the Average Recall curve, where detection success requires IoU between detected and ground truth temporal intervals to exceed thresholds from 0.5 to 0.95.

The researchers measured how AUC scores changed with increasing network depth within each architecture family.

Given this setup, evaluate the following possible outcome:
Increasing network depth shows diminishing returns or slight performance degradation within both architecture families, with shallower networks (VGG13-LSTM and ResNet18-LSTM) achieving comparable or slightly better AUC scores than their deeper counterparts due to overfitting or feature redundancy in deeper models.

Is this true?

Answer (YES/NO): NO